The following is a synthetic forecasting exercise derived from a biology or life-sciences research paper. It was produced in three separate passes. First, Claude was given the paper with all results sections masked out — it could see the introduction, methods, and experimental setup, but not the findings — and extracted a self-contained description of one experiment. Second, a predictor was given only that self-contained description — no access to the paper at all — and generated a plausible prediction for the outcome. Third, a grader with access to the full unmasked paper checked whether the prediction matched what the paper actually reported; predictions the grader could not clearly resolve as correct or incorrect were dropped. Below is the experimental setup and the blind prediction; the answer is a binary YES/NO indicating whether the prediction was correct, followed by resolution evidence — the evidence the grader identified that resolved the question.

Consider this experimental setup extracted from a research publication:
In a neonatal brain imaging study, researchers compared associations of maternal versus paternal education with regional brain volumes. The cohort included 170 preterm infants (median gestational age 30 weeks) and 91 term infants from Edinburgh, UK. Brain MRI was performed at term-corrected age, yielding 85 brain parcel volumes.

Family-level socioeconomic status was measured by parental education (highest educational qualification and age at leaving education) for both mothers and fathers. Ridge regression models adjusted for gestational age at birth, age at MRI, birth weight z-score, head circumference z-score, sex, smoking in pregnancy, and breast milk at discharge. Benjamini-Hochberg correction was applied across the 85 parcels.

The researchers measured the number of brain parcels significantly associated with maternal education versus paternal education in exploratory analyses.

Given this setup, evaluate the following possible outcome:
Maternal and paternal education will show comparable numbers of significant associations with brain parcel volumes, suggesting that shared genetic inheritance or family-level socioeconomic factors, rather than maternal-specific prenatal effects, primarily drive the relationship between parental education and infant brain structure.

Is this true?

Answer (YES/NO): NO